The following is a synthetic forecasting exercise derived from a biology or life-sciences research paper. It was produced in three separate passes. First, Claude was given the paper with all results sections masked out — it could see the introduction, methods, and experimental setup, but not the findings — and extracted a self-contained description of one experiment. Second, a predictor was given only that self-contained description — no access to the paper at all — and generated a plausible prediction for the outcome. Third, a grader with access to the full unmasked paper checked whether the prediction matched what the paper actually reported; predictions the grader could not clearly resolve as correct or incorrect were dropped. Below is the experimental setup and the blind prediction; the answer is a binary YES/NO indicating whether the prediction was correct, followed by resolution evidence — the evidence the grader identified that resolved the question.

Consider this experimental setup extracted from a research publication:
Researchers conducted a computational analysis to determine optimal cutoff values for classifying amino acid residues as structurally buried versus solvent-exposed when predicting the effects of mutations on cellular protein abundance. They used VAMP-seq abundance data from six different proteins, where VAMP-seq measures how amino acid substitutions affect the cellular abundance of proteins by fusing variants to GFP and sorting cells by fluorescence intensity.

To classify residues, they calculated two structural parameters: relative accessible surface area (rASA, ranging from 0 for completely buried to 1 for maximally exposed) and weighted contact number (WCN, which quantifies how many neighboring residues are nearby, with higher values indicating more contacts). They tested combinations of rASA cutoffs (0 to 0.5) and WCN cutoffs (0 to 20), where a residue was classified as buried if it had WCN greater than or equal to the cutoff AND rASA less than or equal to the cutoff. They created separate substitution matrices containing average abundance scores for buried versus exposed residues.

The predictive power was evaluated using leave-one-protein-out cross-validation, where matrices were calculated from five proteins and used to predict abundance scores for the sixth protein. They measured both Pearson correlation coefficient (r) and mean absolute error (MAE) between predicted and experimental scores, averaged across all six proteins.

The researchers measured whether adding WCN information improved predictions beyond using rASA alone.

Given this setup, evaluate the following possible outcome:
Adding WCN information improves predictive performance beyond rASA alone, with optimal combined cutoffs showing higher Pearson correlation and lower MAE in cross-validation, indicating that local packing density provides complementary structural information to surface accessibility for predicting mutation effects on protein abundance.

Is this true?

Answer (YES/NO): NO